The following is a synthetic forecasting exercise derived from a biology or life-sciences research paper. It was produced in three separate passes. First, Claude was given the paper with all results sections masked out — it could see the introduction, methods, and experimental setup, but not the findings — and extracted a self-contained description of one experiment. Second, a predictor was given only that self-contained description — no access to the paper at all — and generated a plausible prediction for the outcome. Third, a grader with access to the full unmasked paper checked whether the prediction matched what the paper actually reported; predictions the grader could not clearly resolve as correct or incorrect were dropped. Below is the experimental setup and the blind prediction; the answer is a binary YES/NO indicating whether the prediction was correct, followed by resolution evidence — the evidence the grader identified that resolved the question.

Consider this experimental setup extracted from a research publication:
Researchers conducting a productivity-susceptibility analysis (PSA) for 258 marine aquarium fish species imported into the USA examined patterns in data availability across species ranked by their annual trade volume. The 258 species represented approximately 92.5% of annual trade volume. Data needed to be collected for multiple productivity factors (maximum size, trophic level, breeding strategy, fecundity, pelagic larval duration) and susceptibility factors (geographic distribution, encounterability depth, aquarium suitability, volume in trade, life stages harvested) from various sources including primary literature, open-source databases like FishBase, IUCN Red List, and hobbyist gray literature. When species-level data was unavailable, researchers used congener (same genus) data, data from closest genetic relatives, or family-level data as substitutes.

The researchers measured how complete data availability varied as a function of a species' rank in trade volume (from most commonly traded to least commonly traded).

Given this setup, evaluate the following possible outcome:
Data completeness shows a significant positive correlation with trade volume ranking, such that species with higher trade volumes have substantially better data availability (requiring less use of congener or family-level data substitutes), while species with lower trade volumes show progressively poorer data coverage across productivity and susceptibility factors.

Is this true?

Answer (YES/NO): YES